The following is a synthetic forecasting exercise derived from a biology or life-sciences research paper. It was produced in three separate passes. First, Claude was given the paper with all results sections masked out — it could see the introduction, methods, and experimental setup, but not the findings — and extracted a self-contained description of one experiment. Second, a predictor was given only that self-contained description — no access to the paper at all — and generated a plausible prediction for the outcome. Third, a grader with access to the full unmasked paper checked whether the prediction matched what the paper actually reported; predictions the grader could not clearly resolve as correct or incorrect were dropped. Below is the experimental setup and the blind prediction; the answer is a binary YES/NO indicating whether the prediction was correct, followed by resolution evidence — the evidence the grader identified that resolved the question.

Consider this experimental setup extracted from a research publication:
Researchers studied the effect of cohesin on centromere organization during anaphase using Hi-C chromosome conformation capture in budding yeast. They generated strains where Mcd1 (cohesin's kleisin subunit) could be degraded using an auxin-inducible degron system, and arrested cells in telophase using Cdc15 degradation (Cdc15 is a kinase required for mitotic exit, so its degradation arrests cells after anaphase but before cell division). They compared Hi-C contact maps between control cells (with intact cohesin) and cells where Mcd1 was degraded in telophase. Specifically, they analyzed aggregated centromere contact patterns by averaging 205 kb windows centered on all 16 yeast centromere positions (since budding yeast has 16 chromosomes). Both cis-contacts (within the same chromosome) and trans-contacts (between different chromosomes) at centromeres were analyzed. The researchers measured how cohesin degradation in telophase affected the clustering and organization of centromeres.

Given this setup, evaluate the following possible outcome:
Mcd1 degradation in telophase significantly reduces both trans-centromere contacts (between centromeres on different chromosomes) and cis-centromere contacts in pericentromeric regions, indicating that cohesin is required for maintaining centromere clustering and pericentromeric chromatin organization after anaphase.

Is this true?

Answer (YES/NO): NO